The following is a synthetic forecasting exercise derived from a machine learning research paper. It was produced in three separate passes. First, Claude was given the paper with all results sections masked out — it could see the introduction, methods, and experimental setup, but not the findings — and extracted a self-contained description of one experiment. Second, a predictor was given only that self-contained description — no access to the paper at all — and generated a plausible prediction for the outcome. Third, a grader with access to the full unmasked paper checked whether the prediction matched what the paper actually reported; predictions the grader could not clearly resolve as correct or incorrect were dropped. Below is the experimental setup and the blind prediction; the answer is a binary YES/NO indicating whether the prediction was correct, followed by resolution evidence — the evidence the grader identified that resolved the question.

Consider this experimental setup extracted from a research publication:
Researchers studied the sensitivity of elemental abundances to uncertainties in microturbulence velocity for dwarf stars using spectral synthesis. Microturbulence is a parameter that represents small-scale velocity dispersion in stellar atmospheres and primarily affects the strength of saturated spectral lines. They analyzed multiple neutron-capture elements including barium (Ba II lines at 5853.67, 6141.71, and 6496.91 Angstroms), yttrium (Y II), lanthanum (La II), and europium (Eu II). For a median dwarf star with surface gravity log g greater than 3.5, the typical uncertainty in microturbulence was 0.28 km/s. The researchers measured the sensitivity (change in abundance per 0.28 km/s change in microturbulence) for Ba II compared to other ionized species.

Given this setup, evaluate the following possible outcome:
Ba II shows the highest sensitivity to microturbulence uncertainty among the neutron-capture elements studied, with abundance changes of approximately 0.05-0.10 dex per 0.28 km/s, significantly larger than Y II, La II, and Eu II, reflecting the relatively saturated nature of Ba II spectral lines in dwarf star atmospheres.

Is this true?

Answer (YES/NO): NO